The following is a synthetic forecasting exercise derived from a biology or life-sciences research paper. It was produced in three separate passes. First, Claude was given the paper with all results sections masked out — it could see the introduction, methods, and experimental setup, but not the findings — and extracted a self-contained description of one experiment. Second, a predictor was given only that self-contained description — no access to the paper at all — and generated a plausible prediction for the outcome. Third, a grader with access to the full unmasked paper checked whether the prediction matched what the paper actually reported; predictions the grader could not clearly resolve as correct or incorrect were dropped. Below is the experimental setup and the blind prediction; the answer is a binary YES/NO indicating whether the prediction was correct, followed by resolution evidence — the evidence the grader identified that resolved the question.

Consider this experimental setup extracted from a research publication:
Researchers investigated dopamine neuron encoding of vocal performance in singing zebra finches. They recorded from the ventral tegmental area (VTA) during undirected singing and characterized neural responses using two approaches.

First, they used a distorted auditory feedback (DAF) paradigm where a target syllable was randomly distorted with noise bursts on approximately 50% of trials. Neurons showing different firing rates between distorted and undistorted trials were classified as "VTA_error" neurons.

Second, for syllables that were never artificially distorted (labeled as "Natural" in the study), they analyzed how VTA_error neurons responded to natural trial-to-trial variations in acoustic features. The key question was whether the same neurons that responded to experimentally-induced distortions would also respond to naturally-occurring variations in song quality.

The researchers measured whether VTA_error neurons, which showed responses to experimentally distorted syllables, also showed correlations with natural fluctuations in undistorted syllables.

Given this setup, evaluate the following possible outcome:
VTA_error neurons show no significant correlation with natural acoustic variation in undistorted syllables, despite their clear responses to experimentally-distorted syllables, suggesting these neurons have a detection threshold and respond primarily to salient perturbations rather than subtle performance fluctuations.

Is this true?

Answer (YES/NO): NO